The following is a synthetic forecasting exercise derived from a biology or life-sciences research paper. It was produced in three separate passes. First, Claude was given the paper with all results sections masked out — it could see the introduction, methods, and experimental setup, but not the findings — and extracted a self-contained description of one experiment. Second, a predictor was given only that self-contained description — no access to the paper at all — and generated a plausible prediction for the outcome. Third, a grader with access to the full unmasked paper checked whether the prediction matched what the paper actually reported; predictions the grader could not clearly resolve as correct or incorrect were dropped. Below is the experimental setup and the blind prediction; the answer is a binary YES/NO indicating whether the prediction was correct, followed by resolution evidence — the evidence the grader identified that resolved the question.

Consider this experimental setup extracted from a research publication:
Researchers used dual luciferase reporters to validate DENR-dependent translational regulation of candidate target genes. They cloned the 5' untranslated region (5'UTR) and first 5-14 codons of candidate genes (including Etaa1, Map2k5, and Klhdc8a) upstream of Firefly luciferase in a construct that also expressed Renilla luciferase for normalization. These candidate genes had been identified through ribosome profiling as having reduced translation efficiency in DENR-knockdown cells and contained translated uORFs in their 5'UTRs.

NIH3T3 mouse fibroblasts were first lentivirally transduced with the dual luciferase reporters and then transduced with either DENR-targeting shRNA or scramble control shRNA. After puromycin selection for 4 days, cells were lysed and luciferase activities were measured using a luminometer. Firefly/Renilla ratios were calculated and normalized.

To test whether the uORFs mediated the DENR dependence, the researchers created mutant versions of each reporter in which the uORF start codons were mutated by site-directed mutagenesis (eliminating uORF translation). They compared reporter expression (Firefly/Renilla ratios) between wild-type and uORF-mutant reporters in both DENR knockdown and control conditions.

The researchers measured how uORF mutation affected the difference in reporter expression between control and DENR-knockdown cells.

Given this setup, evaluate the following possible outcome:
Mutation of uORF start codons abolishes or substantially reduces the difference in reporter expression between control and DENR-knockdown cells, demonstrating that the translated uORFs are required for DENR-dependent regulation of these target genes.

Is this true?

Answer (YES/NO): YES